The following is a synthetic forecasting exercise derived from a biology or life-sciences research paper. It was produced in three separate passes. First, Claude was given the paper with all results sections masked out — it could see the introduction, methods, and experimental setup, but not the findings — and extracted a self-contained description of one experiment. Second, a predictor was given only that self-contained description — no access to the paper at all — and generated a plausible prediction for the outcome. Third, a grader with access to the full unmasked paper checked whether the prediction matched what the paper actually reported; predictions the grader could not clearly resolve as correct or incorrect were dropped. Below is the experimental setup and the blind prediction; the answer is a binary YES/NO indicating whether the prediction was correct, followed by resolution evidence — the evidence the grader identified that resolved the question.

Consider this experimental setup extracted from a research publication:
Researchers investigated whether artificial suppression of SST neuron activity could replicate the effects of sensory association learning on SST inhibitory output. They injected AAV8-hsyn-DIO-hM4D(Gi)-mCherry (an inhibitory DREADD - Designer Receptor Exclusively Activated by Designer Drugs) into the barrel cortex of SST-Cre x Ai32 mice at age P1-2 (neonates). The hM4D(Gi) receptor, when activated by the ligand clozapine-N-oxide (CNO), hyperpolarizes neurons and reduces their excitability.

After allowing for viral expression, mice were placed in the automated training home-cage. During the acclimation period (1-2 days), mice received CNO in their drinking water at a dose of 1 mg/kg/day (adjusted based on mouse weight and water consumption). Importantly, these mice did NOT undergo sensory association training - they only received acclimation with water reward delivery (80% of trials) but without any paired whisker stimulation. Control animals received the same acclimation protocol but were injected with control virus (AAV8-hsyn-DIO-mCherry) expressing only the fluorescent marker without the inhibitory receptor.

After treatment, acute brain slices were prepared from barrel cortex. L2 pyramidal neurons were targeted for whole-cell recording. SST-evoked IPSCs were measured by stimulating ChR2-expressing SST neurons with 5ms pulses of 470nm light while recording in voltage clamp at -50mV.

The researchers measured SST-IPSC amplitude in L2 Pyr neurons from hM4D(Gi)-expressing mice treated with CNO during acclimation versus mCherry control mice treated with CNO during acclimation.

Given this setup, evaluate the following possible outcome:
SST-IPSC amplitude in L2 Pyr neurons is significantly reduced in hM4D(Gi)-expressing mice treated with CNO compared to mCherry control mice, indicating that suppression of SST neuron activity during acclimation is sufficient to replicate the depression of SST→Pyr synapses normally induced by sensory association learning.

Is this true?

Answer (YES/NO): YES